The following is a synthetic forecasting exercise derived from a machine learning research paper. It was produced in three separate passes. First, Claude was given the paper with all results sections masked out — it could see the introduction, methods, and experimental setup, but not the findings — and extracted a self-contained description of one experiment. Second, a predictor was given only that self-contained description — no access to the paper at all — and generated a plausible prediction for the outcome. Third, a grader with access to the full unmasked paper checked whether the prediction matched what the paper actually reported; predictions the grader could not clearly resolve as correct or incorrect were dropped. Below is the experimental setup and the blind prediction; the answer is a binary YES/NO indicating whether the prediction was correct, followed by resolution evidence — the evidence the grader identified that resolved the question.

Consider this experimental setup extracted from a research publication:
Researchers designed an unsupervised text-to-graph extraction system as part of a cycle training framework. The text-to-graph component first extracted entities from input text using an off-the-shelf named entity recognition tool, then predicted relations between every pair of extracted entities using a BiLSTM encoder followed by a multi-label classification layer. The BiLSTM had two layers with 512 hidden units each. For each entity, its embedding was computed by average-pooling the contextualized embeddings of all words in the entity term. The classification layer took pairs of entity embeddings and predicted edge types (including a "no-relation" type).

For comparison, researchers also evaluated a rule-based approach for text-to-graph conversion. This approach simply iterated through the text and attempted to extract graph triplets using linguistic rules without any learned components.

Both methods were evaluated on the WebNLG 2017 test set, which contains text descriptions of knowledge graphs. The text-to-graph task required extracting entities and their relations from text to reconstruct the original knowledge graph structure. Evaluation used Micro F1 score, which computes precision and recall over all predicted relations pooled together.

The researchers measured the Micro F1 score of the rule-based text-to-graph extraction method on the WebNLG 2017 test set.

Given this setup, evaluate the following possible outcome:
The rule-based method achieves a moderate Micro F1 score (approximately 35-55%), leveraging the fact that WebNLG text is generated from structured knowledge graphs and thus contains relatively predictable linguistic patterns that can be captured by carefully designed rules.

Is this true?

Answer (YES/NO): NO